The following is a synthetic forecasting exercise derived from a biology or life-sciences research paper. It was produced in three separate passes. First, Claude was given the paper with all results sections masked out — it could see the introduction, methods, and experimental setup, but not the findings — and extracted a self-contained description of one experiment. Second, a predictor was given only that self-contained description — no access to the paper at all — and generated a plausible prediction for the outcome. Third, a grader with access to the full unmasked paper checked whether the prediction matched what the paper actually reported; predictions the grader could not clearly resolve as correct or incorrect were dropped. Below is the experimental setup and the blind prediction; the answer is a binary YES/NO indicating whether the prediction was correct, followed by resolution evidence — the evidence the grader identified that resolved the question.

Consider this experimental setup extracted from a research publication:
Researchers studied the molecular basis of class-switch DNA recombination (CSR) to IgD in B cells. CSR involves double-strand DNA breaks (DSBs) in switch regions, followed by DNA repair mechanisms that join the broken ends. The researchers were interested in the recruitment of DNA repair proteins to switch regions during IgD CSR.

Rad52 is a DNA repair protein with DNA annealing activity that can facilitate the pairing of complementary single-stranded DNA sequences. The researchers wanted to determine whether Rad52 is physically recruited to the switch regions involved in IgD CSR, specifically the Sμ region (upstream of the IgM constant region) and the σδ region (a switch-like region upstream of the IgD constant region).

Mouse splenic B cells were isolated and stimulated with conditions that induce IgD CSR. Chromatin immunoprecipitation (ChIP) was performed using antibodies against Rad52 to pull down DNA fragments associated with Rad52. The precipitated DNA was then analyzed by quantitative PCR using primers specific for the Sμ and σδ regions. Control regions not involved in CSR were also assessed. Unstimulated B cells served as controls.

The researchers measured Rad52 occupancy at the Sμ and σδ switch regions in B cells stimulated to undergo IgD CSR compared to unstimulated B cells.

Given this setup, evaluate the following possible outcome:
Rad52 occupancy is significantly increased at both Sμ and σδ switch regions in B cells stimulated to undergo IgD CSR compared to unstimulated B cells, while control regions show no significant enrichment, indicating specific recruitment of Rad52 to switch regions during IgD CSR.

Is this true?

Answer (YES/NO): YES